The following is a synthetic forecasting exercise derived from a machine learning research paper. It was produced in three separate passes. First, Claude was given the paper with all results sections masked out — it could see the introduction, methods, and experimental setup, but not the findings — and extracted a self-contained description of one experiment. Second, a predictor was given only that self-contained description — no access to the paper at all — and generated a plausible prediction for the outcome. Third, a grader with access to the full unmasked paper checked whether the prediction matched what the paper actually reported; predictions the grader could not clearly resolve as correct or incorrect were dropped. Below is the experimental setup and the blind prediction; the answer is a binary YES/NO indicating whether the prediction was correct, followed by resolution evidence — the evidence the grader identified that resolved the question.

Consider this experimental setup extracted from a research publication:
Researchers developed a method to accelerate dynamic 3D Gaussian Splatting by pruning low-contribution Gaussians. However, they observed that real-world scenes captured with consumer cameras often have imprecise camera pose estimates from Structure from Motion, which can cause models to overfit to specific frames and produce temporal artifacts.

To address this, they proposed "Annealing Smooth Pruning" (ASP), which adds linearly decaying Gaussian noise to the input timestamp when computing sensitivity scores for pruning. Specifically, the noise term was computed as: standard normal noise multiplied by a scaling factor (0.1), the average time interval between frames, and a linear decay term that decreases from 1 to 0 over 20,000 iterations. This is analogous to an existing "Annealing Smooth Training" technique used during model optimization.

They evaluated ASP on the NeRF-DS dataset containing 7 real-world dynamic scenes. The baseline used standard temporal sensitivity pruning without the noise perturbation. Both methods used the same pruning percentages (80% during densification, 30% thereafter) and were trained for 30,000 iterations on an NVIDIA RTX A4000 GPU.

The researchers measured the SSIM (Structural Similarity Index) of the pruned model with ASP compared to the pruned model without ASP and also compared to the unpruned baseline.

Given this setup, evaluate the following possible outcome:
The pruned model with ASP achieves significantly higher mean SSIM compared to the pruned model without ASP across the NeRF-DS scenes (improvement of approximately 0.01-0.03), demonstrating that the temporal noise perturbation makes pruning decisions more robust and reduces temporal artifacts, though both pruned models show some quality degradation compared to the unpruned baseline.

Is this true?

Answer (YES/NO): NO